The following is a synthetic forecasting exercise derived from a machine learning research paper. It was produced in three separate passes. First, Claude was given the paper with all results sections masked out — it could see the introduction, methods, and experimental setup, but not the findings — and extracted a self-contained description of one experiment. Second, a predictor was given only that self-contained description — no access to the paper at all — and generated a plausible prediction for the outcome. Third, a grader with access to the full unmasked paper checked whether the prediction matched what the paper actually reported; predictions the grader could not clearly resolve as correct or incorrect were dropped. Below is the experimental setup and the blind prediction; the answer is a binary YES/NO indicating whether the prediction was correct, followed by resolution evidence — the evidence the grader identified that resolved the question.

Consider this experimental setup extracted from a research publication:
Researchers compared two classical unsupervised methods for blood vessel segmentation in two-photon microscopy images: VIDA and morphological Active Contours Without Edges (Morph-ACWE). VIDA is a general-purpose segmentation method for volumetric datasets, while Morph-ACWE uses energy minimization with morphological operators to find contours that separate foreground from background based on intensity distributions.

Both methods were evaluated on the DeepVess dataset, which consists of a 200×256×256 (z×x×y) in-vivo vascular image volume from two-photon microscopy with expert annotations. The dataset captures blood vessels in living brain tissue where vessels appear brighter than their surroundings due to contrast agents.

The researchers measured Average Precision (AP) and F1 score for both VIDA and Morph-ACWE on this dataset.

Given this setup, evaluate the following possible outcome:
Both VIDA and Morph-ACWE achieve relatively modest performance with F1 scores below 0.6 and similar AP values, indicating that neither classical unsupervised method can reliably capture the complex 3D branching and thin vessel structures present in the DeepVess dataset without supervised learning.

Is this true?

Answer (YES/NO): NO